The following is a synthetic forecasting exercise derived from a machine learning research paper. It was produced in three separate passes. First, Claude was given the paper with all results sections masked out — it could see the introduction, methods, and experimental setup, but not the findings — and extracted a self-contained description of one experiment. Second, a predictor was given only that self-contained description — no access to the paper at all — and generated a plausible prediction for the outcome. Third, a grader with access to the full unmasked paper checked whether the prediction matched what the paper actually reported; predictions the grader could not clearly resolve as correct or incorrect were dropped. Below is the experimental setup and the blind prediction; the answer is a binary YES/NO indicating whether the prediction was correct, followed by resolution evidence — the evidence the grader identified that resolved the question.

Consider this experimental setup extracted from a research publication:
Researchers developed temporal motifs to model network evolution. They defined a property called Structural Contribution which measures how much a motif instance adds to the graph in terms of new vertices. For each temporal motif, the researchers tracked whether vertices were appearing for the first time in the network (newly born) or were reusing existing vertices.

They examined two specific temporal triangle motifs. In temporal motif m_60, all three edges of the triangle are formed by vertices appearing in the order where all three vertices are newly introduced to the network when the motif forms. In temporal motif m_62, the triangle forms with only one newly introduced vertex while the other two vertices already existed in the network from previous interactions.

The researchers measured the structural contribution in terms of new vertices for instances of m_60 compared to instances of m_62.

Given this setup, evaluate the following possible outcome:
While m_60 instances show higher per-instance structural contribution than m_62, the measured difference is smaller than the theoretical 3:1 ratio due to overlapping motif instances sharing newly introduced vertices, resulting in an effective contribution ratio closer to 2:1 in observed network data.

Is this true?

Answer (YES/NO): NO